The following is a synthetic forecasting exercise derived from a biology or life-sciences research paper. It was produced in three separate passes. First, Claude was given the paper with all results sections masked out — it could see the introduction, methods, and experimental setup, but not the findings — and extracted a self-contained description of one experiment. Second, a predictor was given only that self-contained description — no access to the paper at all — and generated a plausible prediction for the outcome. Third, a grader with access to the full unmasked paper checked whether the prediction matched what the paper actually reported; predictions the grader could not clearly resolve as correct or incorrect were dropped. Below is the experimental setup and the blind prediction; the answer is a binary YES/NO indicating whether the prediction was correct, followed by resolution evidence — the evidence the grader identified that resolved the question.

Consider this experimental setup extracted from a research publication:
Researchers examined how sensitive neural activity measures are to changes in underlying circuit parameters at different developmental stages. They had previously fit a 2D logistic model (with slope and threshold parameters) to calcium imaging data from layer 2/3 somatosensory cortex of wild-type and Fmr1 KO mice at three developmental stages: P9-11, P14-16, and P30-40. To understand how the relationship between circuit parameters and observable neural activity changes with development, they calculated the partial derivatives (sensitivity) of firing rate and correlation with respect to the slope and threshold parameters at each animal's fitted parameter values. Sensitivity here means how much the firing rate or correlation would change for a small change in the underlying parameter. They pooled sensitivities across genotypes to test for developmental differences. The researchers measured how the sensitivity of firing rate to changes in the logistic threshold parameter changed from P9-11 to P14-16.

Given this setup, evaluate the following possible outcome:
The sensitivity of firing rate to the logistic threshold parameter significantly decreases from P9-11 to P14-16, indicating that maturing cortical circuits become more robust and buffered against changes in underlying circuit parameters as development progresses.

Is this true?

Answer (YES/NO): YES